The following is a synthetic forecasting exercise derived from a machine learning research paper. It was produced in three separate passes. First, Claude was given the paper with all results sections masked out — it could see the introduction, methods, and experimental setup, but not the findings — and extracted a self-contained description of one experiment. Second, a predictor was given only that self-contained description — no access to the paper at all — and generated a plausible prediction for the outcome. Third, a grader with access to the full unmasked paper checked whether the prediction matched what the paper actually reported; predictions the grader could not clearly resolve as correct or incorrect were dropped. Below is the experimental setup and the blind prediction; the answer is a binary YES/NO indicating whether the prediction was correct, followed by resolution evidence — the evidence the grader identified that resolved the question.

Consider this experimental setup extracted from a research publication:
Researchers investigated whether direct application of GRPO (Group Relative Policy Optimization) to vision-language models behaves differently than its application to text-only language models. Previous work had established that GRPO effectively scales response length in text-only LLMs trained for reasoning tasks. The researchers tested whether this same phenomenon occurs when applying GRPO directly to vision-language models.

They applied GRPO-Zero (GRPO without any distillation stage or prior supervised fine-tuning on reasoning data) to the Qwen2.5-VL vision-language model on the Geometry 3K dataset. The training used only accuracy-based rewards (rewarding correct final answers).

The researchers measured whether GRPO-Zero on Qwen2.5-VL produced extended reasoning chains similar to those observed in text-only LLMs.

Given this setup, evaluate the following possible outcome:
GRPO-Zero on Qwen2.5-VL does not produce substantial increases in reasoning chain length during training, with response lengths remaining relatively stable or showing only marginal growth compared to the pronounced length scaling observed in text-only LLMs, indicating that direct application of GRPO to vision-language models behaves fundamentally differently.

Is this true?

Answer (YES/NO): YES